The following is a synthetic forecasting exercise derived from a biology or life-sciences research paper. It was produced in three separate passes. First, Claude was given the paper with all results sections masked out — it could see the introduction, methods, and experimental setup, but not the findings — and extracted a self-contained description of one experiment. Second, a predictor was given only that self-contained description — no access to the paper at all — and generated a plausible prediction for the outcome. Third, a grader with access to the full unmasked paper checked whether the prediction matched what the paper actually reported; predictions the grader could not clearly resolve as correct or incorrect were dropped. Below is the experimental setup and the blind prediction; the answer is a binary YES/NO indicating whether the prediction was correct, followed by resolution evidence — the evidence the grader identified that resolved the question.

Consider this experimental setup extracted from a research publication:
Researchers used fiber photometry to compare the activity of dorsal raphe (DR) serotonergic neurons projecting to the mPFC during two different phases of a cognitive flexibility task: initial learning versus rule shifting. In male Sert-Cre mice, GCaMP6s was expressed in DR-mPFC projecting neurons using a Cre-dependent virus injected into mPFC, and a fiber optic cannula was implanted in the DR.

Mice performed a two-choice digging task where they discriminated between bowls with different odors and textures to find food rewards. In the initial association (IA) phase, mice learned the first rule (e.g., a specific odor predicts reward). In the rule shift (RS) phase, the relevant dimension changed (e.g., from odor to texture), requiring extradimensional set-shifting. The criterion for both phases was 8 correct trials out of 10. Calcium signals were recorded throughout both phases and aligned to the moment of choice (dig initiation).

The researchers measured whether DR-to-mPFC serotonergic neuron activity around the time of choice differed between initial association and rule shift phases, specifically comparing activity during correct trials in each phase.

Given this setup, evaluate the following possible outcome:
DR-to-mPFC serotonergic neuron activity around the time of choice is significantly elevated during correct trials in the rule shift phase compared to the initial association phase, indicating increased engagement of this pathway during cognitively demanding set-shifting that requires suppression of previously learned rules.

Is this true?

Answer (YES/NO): NO